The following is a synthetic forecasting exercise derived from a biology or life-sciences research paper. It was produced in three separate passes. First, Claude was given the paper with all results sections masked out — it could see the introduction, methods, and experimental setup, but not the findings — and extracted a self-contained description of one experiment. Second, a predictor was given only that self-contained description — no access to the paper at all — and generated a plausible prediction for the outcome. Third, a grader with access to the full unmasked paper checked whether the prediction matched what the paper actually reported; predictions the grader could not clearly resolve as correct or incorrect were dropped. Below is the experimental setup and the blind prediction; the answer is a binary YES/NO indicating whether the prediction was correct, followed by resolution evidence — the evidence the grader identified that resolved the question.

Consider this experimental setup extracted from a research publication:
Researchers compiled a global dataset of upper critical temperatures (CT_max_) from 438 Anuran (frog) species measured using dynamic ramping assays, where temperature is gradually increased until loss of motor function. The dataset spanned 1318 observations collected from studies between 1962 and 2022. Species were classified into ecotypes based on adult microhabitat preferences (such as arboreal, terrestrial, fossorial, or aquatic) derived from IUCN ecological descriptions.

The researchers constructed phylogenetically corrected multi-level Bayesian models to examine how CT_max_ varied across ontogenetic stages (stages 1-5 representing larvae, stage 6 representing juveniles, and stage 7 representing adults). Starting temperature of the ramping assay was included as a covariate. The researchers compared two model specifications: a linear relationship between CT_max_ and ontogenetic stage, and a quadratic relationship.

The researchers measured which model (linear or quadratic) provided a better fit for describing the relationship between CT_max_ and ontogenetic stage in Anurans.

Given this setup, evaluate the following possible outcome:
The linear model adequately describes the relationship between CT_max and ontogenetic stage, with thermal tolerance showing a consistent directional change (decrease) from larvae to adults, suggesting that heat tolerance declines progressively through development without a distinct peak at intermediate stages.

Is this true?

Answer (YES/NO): NO